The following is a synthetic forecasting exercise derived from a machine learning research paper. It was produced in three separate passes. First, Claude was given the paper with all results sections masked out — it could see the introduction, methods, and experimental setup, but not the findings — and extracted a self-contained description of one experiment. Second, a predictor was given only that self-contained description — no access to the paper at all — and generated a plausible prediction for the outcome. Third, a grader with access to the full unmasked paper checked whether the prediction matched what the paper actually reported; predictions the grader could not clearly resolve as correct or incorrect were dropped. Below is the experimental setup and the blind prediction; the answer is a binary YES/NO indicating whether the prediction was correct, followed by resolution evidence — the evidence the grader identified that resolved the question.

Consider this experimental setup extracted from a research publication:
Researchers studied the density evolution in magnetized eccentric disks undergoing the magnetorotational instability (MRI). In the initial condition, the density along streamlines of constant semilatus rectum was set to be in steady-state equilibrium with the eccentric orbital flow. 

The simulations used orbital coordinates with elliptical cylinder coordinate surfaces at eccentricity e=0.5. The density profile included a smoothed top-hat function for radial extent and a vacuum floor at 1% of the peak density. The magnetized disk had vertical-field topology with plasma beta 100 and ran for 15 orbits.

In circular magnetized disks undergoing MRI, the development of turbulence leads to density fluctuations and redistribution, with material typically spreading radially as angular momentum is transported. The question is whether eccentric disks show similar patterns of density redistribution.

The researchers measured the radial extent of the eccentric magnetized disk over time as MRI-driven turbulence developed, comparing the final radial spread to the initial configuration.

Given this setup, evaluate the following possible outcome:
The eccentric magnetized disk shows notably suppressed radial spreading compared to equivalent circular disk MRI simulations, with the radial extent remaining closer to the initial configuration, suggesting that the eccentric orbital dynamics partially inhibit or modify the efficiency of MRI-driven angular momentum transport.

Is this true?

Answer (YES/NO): NO